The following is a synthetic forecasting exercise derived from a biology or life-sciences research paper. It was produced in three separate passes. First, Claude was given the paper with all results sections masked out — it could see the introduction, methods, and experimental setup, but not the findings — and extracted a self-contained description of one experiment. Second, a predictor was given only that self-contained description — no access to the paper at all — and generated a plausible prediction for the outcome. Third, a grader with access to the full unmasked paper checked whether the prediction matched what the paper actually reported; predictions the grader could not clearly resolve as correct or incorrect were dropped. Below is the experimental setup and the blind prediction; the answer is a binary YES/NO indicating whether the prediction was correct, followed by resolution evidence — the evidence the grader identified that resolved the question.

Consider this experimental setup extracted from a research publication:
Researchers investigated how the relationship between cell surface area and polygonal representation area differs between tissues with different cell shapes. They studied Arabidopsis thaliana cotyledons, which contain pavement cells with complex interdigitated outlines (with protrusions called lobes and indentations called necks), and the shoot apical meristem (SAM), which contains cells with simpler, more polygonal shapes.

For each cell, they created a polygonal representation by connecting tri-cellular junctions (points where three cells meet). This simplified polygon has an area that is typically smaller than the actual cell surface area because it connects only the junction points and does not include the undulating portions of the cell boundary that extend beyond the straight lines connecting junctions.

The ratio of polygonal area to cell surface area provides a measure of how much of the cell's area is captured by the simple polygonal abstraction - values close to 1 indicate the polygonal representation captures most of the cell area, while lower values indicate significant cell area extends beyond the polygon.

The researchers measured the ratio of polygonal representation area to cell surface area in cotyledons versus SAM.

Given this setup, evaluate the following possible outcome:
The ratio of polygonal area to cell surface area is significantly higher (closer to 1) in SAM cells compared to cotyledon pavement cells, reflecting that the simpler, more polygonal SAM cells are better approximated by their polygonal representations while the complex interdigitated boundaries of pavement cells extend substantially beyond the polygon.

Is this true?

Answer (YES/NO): NO